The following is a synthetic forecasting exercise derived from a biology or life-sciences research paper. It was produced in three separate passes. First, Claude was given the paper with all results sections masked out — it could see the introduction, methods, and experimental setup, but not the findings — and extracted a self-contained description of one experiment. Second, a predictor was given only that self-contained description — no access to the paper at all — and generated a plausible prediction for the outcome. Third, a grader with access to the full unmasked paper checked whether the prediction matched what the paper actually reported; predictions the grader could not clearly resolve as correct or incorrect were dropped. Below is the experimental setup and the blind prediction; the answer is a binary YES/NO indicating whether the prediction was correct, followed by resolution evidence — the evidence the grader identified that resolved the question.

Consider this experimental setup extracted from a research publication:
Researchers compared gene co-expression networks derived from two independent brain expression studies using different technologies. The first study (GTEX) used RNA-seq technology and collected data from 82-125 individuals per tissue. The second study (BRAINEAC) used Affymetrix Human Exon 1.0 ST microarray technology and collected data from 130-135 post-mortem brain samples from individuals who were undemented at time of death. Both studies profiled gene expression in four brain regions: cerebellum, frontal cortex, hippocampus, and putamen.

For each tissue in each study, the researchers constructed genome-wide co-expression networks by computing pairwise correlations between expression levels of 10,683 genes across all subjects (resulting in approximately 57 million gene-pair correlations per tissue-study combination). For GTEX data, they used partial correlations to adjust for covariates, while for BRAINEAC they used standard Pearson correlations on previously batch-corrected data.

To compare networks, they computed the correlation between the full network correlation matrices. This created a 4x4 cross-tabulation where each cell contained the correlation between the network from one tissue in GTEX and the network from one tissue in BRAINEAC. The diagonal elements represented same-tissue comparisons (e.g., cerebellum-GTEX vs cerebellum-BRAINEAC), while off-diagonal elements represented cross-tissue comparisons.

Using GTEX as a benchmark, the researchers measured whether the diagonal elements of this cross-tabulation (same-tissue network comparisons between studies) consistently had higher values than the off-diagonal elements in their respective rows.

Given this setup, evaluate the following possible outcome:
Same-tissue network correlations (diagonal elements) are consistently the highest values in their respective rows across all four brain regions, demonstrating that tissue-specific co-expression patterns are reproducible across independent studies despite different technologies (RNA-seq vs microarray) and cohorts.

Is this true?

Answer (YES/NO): YES